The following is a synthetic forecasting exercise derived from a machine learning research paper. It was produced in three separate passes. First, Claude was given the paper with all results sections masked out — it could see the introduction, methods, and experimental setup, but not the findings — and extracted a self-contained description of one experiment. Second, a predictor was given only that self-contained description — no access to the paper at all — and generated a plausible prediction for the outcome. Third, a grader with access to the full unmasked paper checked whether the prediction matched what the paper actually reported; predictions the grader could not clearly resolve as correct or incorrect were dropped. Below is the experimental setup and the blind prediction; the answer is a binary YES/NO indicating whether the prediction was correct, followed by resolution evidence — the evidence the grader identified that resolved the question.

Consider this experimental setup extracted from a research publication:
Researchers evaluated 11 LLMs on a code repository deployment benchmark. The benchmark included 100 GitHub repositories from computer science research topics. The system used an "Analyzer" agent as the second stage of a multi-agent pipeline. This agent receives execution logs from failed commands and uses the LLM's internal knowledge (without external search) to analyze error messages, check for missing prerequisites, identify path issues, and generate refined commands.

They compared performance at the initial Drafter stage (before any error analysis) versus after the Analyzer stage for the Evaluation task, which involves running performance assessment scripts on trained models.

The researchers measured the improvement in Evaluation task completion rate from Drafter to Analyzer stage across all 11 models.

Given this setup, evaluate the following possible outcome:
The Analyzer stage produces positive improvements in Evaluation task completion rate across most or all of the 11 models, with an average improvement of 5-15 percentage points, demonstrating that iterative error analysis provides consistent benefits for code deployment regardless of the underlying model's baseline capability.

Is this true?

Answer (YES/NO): YES